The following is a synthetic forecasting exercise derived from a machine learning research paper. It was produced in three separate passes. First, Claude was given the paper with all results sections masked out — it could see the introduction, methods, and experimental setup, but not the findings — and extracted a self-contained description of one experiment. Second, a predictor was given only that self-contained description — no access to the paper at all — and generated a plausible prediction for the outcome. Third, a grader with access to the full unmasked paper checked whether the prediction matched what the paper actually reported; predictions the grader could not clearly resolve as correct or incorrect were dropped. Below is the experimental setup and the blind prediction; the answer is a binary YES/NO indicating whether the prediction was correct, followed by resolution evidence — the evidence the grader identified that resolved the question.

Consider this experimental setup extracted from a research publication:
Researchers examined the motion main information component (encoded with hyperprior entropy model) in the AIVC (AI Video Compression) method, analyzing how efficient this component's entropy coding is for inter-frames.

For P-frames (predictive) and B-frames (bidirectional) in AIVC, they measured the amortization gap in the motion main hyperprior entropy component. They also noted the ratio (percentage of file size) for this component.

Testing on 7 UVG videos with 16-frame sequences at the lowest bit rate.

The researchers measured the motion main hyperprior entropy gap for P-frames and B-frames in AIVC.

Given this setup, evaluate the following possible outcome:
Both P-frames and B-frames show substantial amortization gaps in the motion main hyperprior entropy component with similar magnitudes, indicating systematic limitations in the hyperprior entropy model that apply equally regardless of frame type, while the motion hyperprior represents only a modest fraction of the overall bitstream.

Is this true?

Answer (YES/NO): NO